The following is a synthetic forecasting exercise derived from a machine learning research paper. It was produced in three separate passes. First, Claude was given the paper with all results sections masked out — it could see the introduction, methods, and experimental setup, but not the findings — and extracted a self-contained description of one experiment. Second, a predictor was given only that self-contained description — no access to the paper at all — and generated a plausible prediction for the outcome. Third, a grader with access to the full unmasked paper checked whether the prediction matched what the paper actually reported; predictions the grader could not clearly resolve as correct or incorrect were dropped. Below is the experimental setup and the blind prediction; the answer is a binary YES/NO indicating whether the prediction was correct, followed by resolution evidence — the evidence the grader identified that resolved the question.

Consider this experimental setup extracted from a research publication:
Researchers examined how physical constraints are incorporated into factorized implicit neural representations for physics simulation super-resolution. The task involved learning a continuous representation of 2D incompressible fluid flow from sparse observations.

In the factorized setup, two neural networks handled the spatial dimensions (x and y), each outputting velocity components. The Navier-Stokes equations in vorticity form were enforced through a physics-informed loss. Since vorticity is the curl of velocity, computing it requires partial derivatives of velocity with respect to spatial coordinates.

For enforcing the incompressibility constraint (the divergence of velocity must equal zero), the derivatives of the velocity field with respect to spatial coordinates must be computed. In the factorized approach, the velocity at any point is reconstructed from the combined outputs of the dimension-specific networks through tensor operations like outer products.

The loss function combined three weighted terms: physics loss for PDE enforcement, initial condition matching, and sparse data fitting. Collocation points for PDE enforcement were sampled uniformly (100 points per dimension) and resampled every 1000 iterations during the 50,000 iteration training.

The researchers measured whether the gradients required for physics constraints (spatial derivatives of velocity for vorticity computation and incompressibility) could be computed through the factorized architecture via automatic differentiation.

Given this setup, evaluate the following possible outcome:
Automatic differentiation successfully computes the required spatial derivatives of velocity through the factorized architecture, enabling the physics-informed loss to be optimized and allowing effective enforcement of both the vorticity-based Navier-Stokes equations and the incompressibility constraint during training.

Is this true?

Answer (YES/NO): YES